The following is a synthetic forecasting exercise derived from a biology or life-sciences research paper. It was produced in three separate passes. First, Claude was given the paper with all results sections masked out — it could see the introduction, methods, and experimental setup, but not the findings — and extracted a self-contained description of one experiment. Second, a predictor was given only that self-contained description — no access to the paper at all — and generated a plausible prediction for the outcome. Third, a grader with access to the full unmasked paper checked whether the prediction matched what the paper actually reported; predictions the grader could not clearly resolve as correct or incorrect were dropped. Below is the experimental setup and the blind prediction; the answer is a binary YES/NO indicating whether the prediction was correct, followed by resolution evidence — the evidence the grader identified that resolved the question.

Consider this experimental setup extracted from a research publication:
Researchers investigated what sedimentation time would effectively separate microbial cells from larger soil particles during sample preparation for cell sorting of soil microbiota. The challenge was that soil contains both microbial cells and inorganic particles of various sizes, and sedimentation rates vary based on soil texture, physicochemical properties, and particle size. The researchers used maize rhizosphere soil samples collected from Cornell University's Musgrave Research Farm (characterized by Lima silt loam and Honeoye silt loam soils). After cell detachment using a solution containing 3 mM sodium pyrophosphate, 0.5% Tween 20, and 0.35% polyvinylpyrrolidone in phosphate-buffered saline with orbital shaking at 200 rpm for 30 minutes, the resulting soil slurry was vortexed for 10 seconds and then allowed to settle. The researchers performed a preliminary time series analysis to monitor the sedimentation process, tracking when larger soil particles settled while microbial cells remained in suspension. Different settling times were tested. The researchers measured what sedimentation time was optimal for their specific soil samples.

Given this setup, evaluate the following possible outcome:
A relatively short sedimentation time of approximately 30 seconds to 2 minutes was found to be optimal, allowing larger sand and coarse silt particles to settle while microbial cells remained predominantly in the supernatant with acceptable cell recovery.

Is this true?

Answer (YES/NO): YES